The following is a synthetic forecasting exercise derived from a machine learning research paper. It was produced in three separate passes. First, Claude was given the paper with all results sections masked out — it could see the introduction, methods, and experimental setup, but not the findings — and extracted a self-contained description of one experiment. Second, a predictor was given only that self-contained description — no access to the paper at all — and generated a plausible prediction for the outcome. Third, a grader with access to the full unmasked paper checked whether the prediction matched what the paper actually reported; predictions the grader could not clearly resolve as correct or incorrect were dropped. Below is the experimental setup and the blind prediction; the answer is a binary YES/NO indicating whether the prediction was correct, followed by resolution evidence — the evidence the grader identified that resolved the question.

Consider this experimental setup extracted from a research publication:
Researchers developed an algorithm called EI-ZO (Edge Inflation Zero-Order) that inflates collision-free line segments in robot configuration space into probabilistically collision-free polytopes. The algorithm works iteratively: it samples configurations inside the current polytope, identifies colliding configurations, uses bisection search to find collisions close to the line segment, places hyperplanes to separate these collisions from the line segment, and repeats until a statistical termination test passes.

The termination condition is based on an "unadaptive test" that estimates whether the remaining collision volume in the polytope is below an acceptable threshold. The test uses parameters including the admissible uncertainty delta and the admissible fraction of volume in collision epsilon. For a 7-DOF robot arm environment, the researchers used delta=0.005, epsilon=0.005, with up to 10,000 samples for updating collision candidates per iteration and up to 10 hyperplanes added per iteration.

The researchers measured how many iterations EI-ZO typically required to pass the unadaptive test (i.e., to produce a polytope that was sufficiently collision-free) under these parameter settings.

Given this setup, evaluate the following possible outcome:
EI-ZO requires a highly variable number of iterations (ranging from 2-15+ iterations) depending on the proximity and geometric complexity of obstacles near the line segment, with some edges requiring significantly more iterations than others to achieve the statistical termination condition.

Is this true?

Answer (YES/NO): NO